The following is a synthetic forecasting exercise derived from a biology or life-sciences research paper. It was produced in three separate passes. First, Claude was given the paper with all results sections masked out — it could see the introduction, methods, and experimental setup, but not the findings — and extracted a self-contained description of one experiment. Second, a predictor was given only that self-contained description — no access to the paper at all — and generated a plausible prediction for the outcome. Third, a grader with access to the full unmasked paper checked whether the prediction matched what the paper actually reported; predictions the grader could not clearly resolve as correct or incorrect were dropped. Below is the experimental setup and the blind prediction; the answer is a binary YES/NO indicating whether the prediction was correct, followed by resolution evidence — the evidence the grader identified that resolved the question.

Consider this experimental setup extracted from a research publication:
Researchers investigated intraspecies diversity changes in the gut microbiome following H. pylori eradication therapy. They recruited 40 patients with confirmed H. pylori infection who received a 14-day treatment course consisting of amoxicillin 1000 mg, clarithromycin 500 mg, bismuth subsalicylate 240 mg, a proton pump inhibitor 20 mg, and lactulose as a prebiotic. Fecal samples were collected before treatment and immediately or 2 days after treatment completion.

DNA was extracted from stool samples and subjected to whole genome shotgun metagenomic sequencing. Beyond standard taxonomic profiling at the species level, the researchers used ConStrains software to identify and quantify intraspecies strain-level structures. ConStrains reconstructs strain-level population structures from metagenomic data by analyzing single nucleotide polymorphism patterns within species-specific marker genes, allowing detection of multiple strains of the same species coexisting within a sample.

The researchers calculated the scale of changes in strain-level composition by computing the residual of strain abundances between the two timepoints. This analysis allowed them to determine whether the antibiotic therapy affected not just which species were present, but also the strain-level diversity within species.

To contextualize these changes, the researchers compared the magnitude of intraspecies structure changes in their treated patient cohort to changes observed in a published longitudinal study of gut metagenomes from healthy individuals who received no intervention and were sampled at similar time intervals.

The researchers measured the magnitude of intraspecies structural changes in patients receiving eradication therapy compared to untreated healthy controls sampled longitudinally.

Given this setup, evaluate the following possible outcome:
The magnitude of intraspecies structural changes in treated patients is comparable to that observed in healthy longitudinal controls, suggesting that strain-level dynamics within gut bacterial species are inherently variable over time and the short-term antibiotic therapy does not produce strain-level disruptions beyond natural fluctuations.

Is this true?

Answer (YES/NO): NO